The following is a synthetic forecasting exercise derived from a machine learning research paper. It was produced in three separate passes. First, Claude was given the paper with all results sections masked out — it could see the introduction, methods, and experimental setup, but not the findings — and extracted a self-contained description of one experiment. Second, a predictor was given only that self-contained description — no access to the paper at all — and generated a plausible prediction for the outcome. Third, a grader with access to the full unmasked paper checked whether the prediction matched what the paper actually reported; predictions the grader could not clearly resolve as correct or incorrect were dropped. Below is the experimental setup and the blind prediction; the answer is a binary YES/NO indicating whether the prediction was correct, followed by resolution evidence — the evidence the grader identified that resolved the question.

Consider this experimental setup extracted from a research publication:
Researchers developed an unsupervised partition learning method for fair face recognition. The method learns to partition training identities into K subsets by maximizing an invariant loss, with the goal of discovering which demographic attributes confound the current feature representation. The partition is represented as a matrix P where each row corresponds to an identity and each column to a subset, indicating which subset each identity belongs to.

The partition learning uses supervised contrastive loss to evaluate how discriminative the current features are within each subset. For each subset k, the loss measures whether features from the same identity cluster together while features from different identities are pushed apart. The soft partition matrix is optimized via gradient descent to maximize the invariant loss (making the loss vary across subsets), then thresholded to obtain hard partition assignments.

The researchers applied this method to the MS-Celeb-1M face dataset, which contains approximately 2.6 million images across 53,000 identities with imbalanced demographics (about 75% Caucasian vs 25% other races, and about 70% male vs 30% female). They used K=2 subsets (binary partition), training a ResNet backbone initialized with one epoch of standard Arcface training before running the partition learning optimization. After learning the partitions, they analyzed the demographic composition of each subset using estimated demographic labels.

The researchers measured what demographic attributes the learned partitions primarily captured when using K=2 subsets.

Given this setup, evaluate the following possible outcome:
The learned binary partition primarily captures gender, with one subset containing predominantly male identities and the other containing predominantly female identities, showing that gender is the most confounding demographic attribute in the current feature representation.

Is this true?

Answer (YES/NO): YES